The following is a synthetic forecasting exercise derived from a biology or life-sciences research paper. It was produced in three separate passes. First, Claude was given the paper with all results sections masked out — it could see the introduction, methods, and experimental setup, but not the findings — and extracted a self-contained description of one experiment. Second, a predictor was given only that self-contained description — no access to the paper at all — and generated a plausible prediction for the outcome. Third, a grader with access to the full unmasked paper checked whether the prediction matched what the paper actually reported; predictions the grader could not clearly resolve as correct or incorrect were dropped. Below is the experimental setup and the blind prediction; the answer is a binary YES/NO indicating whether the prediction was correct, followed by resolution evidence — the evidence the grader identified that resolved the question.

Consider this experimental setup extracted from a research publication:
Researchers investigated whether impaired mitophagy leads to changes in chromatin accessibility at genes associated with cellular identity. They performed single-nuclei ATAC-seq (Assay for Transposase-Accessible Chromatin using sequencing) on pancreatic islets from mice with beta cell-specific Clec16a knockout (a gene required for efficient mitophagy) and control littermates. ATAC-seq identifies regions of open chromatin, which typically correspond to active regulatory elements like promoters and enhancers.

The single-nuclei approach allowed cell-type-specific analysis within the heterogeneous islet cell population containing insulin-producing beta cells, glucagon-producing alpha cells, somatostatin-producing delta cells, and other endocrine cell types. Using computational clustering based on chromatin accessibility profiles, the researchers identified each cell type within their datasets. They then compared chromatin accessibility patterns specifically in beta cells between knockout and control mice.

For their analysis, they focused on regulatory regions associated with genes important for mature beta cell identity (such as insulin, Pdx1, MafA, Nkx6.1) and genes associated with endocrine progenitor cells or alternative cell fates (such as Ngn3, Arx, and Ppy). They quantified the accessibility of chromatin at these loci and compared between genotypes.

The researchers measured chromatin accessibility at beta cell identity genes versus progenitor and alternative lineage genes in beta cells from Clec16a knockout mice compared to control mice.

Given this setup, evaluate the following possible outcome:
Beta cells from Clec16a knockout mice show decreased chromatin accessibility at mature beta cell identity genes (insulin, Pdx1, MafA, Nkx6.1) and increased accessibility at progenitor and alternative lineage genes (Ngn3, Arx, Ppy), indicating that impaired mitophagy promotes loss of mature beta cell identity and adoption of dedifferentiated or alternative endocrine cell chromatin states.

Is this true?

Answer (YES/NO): NO